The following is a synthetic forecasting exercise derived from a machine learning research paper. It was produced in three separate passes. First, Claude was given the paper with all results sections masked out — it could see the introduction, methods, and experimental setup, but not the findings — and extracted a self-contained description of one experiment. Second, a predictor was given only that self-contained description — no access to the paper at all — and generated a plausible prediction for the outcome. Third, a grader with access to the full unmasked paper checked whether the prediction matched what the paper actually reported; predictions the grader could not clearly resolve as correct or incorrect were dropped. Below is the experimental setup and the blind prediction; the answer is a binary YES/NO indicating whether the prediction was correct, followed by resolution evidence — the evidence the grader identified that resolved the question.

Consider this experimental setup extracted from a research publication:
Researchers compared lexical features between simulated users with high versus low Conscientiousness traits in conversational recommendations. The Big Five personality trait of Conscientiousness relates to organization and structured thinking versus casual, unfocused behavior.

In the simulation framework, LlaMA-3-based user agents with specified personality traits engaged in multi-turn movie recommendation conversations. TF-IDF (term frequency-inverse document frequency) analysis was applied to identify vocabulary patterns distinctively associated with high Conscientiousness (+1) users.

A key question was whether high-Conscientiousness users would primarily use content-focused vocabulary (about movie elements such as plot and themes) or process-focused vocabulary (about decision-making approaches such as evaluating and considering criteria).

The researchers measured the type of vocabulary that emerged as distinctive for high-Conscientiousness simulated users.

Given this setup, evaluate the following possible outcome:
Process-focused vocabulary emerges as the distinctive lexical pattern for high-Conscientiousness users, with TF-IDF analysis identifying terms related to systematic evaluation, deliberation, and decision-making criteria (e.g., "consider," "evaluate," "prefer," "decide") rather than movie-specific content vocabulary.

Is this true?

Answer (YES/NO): NO